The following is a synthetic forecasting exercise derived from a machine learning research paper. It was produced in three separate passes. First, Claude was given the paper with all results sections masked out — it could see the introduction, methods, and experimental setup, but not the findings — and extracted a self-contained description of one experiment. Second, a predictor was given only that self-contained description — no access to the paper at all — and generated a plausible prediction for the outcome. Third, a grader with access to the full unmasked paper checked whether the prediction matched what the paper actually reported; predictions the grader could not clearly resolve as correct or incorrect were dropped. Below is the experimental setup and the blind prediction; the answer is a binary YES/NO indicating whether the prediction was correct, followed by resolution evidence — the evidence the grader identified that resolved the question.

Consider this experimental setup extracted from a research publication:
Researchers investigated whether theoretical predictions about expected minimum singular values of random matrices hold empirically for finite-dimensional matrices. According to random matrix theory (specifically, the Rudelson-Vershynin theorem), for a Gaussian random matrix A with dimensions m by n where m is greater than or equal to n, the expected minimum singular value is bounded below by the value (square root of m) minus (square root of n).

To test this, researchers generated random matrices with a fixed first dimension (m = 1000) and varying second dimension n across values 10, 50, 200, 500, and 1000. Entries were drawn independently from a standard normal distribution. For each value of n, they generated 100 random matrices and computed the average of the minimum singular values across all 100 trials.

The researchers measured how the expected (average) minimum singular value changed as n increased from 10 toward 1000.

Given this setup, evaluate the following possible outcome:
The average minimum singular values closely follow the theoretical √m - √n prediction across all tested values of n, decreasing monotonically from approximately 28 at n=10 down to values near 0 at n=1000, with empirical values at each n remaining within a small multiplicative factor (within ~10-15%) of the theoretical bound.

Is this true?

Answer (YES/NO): NO